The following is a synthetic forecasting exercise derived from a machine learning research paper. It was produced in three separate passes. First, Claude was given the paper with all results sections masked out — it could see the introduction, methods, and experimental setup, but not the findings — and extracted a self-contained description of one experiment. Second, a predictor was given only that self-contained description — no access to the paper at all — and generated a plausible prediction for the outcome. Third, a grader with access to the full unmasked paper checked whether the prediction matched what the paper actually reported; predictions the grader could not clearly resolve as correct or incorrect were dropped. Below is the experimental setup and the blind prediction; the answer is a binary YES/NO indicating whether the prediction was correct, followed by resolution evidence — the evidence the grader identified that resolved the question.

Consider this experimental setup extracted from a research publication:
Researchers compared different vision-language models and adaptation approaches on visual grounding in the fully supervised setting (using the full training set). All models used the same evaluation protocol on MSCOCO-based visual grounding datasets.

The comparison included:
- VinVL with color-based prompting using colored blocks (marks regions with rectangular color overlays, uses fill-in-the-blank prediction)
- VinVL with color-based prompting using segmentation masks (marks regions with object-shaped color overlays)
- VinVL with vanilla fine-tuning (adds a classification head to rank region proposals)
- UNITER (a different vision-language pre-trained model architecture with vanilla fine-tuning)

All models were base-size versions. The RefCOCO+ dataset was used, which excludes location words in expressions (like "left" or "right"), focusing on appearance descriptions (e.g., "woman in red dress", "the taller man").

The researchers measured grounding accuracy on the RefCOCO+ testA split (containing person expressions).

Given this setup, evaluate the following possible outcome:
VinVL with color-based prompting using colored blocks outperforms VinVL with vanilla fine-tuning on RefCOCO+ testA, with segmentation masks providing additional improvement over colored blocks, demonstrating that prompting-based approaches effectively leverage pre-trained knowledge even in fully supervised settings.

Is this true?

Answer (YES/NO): NO